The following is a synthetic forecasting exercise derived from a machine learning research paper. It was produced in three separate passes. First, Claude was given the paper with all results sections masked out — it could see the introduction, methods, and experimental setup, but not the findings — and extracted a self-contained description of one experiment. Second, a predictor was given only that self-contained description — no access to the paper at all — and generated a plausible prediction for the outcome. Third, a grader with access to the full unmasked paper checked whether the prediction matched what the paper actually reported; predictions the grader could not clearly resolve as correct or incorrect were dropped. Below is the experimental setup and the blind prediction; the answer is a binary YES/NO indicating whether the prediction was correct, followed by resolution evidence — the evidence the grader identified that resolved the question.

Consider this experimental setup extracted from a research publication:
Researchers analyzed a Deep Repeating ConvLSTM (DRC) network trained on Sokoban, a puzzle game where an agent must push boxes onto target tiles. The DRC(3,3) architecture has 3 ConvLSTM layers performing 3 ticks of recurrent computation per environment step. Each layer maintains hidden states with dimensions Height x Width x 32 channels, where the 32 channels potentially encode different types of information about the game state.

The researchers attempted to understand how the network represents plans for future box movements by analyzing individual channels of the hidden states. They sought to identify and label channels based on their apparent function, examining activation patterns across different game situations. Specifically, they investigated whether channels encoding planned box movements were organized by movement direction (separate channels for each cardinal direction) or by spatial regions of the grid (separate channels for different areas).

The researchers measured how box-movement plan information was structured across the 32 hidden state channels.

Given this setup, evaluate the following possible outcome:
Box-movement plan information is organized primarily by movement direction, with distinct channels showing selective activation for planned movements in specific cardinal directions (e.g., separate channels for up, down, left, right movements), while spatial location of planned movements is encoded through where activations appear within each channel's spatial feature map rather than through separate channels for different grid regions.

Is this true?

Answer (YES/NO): YES